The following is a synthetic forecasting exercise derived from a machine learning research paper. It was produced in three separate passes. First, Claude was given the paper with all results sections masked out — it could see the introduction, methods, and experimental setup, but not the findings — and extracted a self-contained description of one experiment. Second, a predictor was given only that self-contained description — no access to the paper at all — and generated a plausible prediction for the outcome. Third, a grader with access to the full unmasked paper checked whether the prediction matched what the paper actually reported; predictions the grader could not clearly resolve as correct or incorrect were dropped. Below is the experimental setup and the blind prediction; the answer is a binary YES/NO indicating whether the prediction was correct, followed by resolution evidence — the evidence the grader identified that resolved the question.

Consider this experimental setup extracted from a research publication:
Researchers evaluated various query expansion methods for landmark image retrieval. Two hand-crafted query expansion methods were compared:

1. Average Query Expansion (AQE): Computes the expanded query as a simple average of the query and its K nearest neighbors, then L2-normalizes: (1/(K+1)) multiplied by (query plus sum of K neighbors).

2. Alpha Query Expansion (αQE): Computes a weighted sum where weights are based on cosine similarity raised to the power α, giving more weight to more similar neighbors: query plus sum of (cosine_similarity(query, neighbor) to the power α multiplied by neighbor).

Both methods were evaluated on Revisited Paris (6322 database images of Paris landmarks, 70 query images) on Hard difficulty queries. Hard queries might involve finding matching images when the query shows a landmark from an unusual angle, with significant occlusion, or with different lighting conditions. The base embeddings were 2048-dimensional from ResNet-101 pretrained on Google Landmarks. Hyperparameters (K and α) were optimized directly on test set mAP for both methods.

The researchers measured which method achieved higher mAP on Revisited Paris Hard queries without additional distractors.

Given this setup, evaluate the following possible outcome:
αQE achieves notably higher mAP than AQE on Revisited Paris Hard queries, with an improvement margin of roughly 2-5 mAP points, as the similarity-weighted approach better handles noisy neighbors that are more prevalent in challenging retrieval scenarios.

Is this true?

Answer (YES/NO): NO